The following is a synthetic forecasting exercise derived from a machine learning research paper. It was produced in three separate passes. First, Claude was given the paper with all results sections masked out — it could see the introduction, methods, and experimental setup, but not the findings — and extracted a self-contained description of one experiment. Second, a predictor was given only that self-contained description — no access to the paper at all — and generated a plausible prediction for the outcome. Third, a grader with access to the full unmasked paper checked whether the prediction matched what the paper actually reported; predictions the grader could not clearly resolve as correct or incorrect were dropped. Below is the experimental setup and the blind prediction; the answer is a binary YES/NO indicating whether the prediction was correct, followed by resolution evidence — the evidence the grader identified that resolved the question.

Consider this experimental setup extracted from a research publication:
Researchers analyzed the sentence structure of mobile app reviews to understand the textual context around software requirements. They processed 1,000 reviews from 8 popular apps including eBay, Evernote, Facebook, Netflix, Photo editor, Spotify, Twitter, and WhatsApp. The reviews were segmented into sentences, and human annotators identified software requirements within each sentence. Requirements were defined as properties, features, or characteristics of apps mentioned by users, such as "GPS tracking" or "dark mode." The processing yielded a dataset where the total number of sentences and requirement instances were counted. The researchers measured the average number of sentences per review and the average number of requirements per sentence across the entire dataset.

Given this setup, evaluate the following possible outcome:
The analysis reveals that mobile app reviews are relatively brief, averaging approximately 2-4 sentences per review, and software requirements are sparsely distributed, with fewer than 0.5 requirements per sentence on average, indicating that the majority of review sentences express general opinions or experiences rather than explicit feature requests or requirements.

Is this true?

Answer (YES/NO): NO